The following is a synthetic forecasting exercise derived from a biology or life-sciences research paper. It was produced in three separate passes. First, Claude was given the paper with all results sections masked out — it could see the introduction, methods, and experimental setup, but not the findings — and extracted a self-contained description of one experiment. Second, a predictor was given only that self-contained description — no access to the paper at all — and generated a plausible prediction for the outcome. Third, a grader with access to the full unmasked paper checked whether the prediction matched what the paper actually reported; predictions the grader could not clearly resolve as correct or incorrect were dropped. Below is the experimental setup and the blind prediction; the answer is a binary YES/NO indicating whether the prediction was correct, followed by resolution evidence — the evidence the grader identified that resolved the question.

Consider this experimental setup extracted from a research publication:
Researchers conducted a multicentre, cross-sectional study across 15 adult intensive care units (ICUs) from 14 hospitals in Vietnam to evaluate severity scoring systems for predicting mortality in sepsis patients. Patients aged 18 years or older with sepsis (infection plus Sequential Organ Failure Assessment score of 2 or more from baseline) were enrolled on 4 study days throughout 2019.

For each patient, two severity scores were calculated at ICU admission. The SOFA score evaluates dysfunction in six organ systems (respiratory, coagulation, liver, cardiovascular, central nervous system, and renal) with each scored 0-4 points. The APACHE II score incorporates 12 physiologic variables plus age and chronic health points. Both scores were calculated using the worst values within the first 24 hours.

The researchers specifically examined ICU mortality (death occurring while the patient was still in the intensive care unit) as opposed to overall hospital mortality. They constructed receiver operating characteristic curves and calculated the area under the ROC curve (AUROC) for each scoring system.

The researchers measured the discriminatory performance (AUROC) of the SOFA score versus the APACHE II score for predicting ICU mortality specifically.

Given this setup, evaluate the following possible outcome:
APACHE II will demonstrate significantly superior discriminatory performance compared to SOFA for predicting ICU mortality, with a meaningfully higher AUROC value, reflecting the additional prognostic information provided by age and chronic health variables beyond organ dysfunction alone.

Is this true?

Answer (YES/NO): NO